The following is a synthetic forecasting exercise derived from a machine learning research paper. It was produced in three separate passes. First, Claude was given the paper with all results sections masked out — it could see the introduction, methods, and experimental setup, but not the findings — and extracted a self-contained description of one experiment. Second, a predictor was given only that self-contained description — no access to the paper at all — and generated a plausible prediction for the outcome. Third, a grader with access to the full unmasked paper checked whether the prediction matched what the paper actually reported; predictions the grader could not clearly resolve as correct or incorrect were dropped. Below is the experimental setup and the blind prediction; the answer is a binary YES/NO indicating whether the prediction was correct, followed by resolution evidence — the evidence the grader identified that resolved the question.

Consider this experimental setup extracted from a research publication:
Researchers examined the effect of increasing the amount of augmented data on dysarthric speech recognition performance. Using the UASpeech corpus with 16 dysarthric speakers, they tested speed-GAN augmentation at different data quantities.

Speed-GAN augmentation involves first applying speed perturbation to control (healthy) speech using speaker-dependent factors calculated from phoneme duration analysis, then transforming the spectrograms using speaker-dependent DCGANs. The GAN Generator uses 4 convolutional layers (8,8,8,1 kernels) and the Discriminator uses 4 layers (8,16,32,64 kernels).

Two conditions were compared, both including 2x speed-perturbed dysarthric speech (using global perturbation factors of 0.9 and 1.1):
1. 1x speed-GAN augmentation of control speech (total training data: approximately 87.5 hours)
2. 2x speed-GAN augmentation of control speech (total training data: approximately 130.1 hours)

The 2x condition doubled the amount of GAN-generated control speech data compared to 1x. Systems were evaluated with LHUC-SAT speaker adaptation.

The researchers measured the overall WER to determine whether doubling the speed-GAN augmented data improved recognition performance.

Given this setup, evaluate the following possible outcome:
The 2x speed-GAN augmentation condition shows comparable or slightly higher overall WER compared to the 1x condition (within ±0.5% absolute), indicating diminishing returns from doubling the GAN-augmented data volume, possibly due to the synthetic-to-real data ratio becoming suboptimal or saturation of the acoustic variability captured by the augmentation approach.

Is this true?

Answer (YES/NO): NO